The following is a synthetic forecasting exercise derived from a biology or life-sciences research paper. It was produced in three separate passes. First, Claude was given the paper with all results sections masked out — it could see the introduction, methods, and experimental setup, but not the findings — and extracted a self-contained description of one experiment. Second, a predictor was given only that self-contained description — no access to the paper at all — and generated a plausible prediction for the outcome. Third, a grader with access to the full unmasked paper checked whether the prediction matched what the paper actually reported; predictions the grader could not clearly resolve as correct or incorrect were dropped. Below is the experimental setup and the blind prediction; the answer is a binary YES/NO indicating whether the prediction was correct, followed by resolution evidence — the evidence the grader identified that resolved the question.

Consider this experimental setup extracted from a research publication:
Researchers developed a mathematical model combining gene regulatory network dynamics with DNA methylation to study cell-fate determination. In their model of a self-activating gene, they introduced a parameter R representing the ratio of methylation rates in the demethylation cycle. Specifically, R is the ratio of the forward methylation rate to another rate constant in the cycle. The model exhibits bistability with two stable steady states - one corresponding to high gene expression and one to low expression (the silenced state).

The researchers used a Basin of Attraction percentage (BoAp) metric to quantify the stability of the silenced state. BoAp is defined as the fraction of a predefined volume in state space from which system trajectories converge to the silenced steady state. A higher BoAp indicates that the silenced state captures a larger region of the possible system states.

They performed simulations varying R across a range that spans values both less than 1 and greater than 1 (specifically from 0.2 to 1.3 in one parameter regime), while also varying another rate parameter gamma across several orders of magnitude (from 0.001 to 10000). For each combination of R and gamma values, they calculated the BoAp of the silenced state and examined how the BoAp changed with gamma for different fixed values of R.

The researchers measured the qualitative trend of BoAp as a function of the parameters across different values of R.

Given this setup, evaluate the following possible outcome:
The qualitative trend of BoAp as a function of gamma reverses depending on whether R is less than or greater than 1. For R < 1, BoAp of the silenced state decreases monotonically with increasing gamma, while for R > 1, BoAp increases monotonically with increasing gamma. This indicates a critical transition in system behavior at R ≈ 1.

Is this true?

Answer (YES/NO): NO